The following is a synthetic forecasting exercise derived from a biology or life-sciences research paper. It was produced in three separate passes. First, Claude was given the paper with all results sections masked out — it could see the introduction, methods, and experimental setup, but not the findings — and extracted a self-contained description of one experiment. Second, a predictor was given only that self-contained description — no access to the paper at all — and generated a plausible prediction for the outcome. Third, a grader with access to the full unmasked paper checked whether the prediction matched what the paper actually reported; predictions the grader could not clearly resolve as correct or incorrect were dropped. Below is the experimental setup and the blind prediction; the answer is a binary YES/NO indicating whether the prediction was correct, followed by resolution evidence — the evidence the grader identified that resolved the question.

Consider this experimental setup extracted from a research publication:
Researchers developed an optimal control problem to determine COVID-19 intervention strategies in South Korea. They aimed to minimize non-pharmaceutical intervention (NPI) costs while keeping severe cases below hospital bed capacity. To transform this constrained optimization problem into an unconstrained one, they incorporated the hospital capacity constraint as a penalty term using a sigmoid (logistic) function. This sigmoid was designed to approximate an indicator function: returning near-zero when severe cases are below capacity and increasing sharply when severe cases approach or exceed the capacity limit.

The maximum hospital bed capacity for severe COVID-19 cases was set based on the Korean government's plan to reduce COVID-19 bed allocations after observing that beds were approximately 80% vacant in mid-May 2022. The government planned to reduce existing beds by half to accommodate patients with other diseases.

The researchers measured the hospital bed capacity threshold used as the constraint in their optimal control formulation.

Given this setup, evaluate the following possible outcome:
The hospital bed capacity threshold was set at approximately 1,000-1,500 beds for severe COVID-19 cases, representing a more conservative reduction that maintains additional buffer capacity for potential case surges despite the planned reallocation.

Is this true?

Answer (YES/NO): YES